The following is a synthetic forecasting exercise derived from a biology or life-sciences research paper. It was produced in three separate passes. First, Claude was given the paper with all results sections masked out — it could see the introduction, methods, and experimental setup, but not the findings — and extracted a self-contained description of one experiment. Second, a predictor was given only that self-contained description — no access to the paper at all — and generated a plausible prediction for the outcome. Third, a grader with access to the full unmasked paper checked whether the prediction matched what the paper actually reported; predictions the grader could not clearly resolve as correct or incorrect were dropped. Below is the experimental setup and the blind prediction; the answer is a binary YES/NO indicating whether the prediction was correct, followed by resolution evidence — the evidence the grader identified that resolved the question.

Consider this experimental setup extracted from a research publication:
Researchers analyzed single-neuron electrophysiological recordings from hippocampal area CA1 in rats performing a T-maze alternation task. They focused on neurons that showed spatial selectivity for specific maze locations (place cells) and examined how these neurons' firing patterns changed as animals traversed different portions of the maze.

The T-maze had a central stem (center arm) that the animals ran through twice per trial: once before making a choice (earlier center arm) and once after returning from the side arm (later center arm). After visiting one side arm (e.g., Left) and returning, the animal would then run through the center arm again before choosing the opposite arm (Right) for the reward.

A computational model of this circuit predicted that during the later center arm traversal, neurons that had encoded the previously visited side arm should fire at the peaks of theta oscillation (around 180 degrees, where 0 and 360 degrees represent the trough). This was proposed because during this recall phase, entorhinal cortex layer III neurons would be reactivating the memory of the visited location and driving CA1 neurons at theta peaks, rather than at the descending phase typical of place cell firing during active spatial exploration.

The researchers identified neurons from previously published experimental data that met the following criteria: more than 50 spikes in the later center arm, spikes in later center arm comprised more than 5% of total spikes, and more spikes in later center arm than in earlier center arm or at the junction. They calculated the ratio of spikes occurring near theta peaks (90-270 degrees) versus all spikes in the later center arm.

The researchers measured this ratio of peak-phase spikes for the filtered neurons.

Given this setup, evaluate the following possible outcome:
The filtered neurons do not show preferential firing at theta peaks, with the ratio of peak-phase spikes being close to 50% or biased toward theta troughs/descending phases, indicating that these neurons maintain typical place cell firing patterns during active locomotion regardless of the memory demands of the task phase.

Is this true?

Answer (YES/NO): NO